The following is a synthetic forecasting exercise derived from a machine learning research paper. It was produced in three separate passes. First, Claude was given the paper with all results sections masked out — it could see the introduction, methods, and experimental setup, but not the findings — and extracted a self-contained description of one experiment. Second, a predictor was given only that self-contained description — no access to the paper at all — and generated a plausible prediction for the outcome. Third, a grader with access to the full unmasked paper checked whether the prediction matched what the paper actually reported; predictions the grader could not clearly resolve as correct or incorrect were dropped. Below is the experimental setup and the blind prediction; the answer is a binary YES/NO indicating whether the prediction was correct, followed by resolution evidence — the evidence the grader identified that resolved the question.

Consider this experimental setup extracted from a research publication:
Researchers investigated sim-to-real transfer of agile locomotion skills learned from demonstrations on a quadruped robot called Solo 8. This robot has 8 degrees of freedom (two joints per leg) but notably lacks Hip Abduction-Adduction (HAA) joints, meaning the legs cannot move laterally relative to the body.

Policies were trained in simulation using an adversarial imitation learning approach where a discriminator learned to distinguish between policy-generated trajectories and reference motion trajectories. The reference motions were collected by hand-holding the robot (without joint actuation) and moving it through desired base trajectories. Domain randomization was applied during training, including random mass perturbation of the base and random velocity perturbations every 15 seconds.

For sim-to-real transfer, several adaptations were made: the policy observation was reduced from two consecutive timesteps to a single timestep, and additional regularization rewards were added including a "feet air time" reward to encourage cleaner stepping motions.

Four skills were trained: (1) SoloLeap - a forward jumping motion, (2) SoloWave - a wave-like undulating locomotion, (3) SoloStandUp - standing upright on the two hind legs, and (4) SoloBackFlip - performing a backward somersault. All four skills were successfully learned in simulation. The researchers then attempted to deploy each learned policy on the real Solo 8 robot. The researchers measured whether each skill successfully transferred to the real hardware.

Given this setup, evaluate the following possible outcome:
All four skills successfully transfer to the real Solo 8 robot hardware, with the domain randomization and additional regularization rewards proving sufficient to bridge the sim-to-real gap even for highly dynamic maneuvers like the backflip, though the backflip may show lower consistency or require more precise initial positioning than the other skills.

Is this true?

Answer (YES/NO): NO